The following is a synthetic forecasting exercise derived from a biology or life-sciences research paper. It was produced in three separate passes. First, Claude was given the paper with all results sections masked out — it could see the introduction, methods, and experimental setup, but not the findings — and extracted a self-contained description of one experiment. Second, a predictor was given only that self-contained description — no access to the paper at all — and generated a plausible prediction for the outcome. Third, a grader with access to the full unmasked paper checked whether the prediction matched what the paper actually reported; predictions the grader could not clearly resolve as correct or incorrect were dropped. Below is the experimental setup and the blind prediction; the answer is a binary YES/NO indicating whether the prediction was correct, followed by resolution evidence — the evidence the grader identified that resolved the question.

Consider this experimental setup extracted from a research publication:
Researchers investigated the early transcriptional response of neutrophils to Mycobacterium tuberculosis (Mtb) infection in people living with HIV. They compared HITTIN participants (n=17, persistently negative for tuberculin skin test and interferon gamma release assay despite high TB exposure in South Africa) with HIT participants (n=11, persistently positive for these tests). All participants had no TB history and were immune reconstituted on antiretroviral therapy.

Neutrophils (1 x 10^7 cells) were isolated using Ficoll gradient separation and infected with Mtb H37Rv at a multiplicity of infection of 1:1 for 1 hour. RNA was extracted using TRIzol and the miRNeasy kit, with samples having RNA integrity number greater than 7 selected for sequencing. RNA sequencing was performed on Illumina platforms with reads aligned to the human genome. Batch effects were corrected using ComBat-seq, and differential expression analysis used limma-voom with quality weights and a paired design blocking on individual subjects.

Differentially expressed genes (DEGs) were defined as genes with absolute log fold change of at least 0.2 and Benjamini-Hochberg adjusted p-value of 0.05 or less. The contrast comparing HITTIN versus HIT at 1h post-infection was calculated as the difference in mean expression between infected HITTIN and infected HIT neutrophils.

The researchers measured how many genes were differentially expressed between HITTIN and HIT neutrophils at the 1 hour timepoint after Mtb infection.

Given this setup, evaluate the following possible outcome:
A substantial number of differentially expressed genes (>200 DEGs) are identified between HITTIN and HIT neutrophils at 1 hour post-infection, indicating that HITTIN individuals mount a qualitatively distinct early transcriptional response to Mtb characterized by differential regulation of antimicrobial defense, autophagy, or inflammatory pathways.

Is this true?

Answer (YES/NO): NO